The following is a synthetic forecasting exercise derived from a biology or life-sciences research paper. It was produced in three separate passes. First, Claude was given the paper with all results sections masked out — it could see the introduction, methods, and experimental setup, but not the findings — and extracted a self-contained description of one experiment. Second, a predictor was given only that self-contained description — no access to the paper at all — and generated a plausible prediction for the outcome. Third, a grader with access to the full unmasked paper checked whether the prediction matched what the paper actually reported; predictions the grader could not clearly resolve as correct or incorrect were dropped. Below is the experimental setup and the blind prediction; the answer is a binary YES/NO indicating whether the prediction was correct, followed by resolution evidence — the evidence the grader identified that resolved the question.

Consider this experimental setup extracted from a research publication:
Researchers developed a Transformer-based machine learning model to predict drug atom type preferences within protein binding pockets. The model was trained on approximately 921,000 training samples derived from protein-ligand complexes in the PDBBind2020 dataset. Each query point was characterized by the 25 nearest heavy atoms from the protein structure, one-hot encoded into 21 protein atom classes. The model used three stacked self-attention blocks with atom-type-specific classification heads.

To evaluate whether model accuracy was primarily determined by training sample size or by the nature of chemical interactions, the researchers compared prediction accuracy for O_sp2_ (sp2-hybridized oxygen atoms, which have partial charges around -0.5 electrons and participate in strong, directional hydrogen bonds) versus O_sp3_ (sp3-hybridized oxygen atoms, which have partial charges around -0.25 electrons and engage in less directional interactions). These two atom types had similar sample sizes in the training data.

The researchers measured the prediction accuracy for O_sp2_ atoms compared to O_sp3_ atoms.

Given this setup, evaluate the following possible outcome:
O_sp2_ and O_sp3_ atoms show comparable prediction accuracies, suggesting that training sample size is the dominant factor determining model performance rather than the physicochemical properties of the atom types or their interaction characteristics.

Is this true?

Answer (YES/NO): NO